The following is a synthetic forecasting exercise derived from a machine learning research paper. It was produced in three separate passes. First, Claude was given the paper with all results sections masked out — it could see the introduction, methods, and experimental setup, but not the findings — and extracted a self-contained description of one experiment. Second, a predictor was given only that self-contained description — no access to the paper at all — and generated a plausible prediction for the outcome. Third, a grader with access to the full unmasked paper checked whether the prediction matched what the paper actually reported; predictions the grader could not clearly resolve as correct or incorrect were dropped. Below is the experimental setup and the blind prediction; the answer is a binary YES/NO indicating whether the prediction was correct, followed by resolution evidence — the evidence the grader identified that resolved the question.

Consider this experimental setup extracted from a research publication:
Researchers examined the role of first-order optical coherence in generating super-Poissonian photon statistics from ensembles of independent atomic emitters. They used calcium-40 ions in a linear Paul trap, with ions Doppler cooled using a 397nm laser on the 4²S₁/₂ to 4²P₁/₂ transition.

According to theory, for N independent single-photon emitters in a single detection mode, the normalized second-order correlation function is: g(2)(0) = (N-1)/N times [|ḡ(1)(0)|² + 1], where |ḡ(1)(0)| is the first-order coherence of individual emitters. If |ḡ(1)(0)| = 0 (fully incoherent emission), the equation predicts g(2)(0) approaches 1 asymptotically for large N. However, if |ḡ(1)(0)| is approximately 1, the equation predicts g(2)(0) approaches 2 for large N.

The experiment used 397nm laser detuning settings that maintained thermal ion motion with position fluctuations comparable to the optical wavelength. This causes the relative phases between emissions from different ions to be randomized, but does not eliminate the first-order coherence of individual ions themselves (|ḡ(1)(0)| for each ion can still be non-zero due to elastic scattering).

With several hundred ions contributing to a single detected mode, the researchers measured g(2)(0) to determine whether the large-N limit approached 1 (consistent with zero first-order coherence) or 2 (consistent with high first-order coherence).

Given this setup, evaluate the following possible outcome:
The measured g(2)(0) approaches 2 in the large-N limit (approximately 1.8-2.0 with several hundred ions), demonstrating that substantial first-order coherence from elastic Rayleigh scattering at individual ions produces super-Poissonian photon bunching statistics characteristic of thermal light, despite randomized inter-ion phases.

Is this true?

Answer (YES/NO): NO